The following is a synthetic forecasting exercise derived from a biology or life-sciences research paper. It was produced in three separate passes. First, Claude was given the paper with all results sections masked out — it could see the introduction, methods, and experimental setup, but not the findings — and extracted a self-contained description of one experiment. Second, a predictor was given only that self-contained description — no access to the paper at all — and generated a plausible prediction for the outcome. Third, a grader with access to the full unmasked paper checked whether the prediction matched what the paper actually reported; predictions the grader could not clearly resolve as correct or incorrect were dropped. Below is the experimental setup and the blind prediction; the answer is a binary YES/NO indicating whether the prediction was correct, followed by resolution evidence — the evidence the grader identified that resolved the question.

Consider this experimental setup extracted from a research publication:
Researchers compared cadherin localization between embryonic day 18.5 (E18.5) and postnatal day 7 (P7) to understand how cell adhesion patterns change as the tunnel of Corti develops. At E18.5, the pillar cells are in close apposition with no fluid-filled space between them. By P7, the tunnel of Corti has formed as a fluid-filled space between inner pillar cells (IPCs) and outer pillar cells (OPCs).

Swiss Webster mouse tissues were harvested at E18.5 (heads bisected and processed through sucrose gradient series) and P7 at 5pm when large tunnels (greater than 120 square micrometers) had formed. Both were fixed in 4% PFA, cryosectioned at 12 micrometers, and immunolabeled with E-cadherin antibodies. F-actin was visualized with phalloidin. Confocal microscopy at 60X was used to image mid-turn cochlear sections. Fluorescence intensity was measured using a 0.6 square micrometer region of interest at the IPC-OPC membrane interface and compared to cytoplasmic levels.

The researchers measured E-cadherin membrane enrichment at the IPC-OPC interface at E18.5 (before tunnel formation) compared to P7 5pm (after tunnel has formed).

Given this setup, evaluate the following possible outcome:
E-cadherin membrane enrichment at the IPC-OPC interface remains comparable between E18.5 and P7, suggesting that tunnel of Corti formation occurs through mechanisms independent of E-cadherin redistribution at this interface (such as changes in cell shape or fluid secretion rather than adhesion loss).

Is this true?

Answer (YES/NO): NO